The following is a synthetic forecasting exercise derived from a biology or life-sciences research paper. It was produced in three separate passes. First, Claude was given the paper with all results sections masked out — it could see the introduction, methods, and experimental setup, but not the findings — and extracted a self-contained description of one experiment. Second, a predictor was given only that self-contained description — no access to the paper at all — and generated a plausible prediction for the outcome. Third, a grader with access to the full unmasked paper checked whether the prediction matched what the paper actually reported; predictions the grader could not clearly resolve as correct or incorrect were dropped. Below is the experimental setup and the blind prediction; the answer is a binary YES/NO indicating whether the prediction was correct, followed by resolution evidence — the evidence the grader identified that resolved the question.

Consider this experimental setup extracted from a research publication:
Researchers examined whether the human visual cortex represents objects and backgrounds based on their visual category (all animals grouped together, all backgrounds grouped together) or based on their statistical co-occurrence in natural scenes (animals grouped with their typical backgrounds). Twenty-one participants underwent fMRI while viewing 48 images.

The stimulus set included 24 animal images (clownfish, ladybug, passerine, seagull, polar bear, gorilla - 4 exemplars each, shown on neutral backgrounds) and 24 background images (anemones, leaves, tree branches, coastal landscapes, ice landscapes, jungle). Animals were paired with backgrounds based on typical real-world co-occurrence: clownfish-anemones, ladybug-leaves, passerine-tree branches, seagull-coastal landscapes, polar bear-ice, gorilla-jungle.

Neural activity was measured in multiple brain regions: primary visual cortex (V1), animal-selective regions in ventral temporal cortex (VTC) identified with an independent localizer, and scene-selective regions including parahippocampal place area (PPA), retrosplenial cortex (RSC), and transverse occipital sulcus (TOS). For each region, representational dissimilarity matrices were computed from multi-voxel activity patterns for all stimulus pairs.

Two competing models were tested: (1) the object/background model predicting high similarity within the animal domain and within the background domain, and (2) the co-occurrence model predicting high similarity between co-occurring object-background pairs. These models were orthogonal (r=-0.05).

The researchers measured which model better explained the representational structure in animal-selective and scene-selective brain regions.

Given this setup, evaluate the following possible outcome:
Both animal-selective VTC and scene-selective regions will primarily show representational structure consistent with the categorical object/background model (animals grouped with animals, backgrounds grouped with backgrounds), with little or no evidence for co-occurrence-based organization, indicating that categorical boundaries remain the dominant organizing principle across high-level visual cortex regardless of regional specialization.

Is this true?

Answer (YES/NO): YES